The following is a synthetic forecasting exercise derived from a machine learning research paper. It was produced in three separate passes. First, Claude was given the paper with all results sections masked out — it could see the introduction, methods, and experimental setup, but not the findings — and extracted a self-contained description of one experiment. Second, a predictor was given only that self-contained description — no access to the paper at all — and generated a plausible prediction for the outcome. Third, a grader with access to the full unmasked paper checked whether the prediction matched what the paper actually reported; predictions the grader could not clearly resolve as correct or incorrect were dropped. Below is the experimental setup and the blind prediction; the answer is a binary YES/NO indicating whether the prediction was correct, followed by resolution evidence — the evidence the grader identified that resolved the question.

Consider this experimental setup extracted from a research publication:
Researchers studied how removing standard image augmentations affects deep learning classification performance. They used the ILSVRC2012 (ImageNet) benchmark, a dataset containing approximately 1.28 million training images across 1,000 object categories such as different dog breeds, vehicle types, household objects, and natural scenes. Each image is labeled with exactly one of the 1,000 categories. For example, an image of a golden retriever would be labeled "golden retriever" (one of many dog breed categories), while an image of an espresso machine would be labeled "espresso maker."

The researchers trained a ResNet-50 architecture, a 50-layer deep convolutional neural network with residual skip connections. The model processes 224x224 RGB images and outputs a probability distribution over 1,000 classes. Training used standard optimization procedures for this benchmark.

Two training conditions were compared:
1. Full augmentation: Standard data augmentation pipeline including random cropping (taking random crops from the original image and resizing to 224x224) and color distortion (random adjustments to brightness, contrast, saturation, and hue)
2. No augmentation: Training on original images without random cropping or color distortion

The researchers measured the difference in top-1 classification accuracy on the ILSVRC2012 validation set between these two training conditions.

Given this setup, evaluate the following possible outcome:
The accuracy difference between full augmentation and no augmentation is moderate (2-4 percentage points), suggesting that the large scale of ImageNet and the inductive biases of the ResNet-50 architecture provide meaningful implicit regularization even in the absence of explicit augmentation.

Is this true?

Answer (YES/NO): NO